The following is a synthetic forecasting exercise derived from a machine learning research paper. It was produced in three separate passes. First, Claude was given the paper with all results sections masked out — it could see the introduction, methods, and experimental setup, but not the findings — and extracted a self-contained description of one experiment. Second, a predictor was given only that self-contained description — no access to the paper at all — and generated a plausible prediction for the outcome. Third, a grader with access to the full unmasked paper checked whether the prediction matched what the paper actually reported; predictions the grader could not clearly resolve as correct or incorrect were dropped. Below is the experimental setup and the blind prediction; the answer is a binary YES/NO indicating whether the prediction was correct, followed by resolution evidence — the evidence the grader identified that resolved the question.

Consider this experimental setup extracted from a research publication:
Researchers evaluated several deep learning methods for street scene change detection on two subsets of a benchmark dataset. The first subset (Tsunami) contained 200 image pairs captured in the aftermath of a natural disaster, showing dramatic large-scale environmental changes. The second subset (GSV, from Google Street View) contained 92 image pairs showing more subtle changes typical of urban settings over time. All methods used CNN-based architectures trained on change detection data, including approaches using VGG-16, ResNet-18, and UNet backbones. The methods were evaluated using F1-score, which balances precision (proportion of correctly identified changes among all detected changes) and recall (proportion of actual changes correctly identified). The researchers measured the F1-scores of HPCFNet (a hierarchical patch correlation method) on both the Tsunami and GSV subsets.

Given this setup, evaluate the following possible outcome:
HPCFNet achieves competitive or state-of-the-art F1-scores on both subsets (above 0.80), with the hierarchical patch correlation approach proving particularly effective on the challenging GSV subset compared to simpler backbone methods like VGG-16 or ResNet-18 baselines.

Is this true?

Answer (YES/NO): NO